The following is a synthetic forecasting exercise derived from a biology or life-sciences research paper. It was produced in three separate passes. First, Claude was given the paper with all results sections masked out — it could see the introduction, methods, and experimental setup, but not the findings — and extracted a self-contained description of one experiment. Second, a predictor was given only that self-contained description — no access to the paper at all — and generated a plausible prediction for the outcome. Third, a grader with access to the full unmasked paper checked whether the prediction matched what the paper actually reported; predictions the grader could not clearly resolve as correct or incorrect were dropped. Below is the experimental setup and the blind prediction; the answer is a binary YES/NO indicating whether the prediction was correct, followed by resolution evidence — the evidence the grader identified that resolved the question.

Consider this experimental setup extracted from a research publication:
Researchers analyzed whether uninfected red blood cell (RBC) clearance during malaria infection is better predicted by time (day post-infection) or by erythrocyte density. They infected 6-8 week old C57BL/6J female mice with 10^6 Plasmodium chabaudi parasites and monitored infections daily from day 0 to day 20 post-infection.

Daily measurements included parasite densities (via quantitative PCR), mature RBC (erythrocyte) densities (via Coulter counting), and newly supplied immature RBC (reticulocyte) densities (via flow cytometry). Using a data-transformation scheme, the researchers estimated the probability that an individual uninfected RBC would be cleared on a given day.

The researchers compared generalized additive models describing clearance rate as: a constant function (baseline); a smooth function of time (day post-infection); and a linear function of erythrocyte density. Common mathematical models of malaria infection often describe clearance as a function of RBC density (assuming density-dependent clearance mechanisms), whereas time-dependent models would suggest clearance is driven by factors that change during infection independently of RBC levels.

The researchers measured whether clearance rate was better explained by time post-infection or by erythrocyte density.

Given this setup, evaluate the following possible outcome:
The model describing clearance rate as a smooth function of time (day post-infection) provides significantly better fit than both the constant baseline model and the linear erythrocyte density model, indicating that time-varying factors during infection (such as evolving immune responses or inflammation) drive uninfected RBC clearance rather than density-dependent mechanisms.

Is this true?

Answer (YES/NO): YES